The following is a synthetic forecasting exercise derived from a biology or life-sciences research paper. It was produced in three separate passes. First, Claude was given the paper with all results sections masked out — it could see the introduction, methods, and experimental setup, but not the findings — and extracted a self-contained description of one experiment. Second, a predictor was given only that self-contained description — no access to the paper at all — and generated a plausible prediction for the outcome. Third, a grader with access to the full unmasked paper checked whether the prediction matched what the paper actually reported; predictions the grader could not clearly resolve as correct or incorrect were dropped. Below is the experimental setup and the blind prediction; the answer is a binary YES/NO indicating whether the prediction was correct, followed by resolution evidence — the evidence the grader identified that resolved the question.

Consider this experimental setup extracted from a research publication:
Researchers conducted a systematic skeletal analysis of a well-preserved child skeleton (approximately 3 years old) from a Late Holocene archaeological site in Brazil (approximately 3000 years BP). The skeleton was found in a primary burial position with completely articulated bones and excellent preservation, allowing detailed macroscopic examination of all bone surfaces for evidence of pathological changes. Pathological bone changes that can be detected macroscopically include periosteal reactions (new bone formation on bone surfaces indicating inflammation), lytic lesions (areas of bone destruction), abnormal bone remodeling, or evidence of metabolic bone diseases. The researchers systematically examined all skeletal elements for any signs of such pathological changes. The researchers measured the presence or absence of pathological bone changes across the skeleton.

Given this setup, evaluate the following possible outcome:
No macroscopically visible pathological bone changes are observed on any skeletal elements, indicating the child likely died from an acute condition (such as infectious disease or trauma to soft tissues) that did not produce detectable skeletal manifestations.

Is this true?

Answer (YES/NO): NO